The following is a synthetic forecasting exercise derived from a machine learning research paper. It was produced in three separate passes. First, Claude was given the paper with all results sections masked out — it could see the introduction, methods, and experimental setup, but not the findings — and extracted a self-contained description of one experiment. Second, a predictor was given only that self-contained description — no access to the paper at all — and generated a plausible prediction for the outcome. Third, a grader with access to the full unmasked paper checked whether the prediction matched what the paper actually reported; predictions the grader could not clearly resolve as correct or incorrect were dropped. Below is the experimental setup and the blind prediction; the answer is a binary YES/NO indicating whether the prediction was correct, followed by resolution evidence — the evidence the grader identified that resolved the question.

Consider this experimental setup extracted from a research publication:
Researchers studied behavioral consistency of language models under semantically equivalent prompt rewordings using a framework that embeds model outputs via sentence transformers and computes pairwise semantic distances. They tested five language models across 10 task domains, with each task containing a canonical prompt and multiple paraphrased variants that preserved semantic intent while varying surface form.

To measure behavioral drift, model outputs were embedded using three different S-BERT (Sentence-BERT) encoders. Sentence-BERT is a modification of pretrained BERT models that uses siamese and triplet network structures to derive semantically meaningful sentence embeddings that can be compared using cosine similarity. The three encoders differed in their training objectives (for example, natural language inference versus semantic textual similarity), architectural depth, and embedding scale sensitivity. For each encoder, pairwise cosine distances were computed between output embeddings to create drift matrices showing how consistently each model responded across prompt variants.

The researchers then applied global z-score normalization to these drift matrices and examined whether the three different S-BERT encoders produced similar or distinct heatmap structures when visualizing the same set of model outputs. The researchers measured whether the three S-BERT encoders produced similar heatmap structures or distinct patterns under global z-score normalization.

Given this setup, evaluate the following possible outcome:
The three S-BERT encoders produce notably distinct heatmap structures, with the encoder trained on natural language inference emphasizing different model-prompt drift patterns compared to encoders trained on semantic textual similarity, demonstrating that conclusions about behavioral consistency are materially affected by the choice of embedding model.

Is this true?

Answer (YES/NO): NO